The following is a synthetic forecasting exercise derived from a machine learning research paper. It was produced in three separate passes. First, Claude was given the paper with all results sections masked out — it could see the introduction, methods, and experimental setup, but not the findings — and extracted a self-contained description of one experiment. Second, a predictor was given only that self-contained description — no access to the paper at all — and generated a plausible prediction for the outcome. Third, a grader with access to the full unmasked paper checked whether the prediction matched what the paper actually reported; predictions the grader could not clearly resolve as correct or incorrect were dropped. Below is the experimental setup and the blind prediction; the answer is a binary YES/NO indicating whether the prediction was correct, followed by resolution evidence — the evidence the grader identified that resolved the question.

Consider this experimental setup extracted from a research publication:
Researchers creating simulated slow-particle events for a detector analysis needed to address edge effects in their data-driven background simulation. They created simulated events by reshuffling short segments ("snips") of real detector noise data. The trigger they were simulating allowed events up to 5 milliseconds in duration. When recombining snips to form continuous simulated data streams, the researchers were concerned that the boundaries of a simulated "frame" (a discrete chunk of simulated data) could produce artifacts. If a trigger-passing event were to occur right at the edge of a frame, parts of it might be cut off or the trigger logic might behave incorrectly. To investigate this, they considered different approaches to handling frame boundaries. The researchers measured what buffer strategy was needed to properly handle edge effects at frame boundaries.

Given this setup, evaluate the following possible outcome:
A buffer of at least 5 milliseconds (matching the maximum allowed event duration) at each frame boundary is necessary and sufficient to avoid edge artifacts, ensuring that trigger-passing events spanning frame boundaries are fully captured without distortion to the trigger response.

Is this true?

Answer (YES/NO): YES